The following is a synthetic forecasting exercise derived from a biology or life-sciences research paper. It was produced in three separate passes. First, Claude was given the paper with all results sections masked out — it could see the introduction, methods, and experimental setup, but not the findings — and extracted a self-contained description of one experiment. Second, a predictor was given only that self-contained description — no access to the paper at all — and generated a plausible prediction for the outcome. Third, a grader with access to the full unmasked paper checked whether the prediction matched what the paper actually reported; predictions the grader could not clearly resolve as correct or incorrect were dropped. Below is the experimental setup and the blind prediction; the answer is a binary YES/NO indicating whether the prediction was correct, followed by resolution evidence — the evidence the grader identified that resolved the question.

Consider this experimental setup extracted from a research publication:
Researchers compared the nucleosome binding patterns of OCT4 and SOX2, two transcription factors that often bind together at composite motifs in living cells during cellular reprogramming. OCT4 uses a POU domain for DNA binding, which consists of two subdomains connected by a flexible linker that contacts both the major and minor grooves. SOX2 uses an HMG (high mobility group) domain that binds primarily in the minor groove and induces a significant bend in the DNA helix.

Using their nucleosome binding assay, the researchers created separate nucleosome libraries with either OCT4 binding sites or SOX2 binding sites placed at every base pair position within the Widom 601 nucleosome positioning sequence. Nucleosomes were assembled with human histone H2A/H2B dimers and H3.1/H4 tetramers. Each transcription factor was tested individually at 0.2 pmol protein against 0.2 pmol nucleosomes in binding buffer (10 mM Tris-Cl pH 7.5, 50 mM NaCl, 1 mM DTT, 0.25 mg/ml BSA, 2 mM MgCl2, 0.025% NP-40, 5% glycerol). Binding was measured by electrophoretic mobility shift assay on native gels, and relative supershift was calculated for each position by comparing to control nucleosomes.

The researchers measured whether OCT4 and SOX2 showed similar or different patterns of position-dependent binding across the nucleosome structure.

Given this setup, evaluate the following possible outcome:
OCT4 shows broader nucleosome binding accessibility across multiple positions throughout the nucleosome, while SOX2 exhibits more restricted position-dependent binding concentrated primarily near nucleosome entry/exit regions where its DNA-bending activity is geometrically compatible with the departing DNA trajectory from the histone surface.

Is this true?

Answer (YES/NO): NO